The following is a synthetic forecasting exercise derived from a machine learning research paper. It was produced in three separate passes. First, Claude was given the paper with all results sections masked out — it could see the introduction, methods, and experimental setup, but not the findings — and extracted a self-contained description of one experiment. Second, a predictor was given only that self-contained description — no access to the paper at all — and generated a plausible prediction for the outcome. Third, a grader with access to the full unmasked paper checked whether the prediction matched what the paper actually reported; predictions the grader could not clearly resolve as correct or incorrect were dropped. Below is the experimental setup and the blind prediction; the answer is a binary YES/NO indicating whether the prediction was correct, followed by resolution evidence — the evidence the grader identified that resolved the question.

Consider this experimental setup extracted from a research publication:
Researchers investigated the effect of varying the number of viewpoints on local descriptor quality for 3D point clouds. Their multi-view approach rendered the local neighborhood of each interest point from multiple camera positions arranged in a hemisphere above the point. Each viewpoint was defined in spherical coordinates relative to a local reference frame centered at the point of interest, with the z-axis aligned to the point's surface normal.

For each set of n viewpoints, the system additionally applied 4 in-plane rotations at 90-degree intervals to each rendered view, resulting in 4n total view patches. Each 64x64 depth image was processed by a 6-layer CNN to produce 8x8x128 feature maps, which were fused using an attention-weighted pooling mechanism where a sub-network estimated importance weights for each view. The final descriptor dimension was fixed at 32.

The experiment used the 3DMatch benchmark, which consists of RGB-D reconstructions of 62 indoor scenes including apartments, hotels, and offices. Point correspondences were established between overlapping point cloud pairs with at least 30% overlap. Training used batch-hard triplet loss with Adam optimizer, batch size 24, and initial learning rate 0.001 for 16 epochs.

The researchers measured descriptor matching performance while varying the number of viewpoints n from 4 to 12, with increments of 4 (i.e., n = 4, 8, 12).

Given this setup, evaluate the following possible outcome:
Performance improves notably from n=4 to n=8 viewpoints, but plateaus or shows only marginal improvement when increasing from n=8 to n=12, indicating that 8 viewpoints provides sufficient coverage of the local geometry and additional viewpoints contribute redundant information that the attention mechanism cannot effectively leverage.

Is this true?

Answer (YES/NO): YES